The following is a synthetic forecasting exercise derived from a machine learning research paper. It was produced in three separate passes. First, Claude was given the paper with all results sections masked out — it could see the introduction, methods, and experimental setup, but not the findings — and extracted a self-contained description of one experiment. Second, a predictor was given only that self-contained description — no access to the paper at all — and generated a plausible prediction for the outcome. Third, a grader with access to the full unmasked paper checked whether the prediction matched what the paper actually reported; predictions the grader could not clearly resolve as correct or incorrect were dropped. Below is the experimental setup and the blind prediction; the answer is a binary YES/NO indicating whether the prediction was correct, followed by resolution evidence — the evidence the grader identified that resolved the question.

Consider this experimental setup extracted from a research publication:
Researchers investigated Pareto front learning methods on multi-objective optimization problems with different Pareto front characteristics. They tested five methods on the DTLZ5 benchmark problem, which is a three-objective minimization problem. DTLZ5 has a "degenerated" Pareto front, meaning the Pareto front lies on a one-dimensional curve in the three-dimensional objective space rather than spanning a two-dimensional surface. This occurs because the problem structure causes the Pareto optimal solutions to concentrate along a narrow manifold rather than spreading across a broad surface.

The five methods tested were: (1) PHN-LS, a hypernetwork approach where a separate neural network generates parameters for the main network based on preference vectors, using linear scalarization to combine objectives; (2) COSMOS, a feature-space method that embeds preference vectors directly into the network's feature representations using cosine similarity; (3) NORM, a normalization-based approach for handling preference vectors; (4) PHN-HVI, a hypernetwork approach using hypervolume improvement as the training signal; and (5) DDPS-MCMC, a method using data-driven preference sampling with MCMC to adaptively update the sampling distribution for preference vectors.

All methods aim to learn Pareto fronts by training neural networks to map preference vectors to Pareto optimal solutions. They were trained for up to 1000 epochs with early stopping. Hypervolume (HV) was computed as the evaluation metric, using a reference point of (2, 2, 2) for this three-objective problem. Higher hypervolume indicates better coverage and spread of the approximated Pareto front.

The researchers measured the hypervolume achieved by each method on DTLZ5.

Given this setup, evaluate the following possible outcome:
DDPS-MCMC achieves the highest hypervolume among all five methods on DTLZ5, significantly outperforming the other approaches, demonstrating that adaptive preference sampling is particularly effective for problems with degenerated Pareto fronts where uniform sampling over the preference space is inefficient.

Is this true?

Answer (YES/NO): NO